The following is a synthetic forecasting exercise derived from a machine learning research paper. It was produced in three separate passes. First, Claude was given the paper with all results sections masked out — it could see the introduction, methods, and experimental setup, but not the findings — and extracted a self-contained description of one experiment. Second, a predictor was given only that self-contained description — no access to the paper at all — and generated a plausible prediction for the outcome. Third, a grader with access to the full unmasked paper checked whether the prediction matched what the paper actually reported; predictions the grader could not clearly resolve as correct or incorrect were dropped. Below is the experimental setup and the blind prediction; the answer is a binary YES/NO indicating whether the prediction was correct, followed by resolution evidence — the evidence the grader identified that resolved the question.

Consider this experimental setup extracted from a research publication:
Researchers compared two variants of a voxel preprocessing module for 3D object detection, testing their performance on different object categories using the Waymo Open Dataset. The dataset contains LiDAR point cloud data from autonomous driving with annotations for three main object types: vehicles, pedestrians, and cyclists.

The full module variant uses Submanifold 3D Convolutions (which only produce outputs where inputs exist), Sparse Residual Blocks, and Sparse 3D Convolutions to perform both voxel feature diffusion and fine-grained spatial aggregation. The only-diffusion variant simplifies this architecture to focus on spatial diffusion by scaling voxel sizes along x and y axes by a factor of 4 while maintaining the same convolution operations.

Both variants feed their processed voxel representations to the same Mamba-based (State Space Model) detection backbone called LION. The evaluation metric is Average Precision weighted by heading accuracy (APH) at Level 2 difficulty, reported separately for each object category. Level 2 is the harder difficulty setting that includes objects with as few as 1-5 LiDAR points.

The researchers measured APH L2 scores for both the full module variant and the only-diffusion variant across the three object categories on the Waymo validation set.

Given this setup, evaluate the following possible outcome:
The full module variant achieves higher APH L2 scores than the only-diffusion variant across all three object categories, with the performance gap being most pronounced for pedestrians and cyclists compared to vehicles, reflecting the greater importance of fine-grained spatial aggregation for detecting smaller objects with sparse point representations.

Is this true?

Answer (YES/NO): NO